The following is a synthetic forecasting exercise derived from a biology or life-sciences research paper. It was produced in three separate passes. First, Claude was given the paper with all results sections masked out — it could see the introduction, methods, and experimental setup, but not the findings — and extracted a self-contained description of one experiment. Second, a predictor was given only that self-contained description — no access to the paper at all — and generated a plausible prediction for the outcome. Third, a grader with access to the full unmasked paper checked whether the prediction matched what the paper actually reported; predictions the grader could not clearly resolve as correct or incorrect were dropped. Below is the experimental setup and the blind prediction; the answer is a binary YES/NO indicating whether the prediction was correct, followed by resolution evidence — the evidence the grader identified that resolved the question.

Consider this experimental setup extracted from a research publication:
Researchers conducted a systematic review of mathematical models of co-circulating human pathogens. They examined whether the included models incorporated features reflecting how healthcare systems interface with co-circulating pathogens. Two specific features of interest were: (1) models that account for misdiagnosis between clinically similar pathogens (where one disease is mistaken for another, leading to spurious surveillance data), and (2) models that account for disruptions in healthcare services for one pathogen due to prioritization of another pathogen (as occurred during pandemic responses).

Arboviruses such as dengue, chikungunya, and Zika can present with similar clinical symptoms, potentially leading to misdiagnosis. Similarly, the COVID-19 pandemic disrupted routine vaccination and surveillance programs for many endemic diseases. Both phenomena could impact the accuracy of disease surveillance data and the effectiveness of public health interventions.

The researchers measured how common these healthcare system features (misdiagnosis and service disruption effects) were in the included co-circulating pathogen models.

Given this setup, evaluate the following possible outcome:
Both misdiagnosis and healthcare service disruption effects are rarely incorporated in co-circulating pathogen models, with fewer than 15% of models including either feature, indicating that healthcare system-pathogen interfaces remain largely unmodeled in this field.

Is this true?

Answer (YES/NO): YES